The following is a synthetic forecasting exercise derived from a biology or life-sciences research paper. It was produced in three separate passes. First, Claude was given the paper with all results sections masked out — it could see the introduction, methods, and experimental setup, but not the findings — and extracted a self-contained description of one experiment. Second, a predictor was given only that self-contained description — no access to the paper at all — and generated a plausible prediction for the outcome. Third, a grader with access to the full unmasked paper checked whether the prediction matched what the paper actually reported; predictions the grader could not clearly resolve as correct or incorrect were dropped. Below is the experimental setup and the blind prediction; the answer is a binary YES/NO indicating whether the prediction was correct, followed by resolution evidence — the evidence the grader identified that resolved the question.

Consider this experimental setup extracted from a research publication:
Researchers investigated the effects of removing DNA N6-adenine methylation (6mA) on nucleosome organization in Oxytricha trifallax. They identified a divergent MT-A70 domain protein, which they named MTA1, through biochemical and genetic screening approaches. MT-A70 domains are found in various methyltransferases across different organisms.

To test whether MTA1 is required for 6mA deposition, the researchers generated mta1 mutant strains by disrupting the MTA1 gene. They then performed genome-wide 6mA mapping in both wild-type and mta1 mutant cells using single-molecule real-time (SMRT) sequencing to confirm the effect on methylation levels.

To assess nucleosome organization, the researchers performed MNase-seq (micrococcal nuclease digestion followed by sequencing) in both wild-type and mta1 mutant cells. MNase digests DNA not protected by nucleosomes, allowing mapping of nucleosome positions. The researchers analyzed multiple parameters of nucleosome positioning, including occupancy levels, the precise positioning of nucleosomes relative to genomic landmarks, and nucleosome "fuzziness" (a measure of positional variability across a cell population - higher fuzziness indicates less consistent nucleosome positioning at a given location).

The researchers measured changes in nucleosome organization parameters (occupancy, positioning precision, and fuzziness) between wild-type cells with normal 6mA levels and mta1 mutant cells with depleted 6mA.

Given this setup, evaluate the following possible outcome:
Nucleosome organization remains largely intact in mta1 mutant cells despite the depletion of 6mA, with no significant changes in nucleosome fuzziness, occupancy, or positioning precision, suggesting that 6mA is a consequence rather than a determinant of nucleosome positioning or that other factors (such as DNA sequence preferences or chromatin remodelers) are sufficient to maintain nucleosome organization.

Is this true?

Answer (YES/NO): NO